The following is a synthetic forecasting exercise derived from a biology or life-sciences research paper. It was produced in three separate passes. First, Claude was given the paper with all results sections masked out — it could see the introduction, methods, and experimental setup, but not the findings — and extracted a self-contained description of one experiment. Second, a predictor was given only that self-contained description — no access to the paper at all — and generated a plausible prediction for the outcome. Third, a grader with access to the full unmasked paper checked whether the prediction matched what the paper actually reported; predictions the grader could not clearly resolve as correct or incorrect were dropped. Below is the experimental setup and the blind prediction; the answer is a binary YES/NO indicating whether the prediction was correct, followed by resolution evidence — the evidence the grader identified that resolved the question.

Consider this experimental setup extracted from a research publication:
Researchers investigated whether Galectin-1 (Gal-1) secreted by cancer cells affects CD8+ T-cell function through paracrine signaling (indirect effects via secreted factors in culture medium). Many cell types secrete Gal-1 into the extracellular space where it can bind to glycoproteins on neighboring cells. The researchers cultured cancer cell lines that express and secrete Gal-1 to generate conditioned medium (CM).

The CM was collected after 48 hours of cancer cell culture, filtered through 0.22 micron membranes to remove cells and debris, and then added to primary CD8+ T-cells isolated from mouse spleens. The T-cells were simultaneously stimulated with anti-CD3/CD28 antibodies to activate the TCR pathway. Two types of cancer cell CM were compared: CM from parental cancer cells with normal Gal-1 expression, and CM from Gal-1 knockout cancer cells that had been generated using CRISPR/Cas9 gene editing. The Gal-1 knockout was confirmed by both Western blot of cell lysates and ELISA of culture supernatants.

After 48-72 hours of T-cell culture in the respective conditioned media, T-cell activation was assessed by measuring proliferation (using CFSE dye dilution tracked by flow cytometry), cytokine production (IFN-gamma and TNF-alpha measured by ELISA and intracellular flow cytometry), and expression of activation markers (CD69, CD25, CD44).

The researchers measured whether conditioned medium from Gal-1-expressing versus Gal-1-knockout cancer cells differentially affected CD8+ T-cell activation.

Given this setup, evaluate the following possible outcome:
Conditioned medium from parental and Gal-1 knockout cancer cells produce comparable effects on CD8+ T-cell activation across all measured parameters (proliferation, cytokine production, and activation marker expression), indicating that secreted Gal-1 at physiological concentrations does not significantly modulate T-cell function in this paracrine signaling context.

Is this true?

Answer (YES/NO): YES